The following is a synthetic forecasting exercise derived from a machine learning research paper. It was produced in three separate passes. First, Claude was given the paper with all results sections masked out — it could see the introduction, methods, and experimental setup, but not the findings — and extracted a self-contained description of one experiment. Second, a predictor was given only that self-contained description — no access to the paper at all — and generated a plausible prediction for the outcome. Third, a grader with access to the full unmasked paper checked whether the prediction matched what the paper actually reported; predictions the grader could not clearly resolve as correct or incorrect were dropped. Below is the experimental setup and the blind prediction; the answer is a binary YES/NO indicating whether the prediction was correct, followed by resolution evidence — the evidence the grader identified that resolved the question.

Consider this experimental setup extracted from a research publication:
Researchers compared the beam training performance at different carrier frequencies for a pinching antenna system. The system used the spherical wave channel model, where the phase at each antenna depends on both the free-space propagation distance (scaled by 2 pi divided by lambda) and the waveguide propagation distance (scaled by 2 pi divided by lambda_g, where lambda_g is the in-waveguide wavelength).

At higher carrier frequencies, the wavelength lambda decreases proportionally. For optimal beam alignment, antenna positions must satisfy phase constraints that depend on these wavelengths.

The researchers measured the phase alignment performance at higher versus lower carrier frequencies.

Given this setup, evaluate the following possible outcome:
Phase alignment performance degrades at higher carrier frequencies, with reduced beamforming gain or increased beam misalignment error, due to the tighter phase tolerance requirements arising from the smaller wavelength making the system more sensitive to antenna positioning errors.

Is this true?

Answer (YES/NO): NO